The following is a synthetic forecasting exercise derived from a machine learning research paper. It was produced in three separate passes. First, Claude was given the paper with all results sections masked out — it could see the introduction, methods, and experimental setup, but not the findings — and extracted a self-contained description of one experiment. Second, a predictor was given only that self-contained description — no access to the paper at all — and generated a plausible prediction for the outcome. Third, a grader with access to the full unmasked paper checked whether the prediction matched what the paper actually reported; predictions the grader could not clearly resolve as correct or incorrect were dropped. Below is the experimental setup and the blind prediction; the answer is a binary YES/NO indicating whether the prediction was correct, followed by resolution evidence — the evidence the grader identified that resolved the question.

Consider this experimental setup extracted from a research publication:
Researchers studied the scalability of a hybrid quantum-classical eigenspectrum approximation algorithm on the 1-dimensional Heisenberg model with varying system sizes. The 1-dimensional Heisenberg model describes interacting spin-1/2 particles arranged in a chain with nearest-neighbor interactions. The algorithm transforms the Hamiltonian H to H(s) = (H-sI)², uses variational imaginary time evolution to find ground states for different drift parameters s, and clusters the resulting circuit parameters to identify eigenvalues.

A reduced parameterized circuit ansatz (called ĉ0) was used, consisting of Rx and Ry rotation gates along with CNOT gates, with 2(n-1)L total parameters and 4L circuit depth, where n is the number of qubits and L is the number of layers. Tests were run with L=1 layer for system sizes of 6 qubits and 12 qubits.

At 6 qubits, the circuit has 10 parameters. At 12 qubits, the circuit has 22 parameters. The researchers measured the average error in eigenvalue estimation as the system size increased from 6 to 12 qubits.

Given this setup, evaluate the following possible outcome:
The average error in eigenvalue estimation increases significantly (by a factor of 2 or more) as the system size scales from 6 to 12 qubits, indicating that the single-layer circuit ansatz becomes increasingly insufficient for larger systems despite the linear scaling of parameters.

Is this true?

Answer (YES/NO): NO